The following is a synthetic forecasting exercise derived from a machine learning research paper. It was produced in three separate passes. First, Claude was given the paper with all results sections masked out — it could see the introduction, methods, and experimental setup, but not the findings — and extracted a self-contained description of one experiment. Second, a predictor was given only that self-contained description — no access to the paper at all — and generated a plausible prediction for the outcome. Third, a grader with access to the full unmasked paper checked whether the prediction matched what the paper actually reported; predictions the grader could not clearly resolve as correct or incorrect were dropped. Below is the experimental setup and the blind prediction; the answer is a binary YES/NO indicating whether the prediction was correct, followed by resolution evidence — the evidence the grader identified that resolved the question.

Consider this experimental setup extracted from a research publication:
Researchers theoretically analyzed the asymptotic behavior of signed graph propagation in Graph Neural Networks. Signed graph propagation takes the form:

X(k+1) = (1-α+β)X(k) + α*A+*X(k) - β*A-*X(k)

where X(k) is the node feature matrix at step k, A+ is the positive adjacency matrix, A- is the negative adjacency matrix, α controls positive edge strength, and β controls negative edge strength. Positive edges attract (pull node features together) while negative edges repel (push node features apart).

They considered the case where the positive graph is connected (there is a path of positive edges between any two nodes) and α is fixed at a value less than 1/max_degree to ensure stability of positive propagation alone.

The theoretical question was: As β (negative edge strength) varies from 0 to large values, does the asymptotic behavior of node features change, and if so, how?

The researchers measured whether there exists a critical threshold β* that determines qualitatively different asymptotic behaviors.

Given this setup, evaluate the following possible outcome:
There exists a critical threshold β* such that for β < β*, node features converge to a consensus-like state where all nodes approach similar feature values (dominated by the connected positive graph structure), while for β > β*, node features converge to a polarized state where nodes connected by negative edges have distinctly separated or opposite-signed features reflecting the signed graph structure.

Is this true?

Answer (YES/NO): NO